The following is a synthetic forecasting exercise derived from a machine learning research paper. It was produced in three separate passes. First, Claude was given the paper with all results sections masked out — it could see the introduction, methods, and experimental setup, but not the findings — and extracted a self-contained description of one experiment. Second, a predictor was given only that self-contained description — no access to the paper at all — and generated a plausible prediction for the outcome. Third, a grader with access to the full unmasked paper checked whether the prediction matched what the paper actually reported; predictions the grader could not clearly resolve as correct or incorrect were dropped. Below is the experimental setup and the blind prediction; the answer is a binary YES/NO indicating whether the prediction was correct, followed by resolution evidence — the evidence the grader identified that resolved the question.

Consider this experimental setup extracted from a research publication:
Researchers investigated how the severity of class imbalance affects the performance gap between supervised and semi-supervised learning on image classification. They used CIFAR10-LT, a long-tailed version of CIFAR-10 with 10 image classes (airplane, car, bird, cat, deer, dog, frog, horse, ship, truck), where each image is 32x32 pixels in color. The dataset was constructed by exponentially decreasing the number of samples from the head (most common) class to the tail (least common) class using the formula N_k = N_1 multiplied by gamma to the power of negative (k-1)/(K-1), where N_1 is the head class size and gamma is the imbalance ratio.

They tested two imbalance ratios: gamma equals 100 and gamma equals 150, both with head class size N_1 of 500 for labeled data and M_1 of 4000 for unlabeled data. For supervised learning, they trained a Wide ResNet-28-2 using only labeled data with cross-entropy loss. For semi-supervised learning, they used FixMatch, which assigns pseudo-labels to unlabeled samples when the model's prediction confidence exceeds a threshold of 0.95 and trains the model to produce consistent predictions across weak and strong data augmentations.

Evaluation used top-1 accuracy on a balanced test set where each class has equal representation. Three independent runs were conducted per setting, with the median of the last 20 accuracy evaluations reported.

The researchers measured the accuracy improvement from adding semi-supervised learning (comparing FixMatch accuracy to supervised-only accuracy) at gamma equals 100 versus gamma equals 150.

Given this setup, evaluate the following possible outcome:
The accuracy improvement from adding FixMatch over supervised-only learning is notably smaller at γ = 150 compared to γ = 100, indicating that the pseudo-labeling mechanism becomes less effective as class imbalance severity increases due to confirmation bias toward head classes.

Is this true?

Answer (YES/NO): YES